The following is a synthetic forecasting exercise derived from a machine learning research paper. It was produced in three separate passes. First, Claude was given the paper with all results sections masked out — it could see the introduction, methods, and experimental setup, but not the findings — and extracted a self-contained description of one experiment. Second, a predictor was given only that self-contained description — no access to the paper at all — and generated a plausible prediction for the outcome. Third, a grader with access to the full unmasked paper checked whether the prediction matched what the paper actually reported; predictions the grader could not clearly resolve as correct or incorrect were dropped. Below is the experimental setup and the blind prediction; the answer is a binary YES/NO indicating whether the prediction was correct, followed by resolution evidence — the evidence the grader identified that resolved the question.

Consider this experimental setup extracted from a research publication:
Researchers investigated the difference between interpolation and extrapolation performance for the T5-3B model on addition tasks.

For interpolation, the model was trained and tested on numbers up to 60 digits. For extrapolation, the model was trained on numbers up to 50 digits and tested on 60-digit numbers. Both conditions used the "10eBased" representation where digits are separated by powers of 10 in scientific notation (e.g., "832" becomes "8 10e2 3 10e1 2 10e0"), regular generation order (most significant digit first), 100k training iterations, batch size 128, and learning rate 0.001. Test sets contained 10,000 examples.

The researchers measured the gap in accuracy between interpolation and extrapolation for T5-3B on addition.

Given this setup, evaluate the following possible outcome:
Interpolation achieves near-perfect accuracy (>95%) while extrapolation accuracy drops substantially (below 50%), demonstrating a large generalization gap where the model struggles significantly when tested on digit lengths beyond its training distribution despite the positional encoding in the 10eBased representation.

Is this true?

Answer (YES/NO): NO